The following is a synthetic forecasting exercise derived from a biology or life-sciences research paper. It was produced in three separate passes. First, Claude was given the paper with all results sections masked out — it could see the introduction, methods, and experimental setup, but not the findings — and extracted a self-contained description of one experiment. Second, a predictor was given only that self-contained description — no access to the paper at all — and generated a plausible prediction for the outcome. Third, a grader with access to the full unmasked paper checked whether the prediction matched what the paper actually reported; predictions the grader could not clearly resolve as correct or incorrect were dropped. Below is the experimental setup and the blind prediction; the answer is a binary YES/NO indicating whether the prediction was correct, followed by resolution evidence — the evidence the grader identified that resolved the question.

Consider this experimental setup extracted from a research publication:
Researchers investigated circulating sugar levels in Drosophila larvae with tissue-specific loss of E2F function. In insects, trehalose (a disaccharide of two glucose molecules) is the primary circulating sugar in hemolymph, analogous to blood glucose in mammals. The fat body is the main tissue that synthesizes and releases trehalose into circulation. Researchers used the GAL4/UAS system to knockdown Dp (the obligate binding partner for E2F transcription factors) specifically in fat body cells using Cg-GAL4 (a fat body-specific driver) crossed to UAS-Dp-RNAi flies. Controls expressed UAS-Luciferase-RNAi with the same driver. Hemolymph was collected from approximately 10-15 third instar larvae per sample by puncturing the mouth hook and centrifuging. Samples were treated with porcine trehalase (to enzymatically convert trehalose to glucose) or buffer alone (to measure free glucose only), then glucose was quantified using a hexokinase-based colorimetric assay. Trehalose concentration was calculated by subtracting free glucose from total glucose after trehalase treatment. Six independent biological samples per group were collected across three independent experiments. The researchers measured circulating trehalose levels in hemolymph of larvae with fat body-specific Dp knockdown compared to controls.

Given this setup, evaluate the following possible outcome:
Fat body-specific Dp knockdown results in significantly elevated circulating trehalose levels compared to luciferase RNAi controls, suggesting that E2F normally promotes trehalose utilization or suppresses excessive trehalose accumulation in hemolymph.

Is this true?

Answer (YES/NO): NO